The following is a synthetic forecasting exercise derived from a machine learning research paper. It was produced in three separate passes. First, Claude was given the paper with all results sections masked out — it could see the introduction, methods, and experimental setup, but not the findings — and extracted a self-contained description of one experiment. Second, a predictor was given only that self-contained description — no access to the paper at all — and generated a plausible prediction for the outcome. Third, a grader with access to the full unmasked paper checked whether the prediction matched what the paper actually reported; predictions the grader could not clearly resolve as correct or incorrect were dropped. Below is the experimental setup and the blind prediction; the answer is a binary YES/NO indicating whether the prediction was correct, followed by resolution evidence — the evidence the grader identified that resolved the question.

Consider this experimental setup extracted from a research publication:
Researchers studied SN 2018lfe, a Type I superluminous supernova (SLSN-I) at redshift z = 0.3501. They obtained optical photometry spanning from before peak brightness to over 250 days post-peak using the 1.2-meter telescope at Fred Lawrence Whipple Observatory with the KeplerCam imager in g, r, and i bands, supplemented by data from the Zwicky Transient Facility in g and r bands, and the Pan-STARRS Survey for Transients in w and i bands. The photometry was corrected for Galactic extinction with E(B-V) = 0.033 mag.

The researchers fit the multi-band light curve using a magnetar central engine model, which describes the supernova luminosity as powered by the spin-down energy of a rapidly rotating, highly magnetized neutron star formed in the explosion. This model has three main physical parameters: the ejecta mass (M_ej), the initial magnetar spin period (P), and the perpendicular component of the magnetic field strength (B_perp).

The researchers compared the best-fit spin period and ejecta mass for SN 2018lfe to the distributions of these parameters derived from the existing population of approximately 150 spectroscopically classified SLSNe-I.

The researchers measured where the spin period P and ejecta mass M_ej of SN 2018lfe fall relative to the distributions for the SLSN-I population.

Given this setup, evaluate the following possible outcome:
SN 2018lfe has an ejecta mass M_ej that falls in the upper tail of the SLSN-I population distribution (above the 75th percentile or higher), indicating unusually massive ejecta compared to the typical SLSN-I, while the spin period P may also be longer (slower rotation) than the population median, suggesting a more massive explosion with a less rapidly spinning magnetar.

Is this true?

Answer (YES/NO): NO